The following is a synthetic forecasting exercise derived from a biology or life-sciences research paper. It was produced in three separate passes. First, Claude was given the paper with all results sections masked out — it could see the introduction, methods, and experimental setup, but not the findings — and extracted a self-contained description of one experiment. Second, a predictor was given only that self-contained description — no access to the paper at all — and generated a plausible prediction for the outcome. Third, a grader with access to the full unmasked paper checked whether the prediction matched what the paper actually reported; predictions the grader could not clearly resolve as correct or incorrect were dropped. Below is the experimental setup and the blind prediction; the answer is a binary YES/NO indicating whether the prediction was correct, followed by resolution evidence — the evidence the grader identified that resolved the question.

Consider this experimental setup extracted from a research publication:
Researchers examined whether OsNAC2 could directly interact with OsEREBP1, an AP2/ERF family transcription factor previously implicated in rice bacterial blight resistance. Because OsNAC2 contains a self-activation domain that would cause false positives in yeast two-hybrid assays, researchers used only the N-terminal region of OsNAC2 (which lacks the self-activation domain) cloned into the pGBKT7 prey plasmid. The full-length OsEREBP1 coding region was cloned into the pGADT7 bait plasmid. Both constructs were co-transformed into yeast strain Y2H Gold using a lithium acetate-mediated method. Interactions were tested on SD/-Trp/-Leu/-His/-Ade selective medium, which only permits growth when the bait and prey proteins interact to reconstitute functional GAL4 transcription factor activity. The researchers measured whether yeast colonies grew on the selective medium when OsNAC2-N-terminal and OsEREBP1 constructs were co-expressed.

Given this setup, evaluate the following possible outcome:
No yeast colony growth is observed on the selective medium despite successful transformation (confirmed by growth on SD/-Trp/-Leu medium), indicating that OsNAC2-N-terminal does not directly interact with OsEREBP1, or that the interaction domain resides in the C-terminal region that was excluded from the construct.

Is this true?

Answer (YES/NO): NO